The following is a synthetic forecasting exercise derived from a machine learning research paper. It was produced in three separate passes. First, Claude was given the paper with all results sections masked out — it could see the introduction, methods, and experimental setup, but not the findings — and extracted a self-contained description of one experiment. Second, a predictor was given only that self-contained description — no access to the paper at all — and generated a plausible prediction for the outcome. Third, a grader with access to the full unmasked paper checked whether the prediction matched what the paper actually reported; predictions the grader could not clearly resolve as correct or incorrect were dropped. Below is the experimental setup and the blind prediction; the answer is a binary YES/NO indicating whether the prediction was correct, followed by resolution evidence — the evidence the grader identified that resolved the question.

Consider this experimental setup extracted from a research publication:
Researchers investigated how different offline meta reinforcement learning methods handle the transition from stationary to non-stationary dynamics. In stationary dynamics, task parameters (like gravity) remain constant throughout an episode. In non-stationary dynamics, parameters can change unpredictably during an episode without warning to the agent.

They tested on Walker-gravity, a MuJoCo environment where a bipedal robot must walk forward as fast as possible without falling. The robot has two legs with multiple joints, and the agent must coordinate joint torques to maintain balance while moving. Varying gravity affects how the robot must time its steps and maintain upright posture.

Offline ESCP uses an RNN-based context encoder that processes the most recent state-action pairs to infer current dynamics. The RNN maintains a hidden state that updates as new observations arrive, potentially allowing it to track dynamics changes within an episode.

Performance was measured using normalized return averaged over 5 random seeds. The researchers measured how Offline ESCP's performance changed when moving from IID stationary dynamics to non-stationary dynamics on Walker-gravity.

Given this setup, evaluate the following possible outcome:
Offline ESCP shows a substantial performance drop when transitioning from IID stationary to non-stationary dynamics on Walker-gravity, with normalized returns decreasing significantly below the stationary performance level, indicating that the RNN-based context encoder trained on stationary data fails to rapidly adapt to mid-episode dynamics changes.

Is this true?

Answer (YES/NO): YES